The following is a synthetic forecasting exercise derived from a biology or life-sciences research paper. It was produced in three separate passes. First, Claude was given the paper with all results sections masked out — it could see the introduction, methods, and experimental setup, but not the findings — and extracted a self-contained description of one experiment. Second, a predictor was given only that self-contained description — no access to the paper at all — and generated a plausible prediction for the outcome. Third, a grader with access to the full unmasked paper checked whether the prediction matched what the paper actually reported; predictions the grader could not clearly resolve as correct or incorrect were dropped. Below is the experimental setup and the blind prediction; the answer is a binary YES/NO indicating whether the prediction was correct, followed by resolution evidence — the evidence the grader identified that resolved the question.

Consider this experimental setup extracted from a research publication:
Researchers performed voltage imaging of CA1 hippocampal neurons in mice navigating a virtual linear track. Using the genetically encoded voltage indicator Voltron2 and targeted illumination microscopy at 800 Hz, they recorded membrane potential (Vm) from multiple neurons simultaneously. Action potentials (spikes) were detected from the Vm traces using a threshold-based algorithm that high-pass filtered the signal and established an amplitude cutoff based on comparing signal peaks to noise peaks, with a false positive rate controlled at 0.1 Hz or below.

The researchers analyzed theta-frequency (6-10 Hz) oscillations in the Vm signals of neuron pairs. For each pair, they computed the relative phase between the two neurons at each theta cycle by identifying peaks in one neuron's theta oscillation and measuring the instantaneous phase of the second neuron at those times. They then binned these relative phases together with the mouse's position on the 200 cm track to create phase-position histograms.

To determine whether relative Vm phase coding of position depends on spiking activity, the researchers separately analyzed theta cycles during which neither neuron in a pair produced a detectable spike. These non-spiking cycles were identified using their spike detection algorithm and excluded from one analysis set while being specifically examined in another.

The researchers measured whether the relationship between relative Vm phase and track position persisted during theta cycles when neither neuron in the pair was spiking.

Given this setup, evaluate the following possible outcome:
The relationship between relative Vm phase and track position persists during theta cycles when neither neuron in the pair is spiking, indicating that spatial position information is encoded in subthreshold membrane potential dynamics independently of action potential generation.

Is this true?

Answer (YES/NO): YES